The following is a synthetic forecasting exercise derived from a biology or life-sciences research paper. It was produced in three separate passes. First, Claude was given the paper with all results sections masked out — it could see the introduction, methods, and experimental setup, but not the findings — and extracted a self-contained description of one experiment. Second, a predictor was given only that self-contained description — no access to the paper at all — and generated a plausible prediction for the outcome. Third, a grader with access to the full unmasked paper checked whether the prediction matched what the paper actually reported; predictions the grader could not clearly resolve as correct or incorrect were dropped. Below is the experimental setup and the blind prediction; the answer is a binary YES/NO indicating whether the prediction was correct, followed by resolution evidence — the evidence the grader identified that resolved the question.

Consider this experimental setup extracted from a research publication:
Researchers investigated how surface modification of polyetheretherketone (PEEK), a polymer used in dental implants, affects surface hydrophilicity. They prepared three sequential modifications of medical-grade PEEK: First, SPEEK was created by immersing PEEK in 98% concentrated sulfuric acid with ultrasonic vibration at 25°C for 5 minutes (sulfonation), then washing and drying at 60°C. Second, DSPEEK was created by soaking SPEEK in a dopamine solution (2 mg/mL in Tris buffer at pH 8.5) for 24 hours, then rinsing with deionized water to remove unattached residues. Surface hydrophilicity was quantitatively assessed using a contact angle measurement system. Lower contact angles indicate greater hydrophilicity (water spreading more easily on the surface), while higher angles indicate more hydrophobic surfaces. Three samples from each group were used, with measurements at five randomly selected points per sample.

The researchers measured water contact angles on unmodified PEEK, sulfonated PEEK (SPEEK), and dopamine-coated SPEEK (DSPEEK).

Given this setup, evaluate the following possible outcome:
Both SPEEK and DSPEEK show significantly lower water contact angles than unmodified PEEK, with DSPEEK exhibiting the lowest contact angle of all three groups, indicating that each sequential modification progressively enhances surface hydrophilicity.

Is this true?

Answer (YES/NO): NO